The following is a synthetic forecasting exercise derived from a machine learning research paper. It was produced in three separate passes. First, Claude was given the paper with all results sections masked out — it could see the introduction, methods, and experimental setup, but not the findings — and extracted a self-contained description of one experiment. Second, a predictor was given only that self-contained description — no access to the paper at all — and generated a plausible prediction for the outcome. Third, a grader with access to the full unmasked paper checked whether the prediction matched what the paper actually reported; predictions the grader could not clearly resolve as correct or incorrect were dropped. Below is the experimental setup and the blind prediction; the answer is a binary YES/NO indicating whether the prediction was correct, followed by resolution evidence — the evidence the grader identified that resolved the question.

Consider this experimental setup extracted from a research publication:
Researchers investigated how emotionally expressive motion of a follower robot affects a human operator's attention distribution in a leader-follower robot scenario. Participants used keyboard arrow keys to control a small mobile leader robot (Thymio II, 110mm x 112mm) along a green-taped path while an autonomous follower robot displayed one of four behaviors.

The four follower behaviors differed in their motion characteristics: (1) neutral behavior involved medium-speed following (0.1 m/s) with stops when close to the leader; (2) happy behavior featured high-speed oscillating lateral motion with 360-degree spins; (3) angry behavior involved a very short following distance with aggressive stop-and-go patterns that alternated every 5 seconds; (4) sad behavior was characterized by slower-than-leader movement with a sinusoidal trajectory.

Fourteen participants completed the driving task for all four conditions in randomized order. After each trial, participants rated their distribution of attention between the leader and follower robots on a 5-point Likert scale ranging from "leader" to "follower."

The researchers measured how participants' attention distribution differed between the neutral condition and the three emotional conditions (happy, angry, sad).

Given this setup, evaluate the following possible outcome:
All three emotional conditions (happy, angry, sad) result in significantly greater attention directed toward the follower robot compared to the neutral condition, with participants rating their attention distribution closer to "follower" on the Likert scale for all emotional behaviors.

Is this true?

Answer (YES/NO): YES